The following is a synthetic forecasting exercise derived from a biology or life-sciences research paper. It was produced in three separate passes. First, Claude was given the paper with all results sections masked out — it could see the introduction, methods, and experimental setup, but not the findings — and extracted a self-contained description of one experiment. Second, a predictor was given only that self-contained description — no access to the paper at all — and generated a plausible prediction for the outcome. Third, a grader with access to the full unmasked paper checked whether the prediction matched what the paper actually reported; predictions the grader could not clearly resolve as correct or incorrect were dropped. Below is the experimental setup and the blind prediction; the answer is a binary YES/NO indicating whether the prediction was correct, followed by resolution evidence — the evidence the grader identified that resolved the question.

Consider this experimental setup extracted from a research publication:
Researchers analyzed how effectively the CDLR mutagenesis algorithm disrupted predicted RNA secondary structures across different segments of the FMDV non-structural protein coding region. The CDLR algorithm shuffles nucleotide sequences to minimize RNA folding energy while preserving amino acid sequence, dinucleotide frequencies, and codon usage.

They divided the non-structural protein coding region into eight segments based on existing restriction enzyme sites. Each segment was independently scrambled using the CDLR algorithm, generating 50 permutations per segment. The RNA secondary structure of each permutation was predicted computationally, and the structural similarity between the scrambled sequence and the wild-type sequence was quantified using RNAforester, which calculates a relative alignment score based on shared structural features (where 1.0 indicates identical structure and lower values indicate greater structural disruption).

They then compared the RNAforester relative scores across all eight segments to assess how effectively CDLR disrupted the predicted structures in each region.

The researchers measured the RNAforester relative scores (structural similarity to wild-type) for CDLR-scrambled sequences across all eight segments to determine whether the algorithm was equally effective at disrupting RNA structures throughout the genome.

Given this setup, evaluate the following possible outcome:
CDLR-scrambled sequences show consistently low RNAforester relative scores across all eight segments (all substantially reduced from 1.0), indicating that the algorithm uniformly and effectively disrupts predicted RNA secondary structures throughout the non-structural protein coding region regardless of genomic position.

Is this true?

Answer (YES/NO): NO